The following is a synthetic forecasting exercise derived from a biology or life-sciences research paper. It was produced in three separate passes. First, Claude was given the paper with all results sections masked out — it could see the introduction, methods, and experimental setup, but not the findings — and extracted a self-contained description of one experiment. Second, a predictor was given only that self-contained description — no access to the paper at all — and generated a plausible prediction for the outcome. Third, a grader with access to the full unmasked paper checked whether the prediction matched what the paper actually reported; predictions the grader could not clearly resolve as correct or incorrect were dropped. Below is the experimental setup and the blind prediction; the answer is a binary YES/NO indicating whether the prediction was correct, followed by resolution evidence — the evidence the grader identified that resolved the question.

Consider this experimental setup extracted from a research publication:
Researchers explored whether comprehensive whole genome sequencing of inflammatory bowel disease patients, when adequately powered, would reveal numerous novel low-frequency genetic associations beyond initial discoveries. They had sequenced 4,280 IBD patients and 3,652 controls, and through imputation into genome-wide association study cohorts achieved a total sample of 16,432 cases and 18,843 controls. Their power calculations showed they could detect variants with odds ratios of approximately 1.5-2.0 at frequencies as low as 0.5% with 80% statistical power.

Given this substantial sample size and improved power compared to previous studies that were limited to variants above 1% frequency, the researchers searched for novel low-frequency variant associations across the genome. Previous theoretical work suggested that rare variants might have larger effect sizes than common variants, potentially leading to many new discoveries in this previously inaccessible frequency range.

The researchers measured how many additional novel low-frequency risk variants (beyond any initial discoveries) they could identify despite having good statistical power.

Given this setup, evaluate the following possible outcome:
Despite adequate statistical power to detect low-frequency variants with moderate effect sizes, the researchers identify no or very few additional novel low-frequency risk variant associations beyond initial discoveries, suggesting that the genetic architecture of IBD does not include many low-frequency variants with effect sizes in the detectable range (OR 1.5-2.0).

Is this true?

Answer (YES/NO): YES